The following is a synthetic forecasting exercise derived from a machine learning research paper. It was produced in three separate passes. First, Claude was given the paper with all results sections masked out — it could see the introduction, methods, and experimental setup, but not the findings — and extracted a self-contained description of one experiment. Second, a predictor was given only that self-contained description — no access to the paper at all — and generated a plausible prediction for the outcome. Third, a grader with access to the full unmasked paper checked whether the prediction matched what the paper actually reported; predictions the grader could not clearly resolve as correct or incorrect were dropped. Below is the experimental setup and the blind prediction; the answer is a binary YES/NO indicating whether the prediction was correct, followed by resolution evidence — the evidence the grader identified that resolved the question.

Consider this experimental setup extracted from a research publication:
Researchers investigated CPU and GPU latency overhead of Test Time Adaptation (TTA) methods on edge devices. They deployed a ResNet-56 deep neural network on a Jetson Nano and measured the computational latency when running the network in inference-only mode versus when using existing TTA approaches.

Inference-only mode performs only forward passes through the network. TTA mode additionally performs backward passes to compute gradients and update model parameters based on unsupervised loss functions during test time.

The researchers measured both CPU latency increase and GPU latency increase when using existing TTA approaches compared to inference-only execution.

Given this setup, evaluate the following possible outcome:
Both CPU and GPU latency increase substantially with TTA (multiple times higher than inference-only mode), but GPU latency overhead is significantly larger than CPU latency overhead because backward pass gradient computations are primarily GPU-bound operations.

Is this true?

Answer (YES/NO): NO